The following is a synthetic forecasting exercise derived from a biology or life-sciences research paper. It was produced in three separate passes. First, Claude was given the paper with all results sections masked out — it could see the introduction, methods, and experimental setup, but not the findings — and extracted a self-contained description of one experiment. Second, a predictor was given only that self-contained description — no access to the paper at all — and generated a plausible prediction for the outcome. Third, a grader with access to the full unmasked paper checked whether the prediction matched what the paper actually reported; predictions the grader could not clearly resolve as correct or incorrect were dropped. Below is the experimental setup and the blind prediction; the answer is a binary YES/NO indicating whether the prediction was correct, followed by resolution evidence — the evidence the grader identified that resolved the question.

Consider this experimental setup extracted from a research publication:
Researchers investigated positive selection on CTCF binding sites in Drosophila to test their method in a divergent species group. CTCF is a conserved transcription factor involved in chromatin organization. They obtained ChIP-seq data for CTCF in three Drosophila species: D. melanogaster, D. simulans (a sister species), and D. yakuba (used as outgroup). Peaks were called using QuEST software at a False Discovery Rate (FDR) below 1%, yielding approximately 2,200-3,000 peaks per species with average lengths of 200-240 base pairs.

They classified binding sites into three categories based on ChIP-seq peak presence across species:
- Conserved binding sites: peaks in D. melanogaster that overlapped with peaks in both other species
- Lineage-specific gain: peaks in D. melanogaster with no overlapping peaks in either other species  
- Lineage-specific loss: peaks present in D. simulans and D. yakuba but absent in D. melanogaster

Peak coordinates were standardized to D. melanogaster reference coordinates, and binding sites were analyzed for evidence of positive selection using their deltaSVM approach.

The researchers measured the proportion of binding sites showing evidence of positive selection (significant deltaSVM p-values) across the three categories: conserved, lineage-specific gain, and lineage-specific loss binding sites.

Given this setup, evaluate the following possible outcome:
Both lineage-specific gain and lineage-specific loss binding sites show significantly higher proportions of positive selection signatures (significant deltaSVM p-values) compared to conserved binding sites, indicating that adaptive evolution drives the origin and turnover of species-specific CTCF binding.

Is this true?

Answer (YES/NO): NO